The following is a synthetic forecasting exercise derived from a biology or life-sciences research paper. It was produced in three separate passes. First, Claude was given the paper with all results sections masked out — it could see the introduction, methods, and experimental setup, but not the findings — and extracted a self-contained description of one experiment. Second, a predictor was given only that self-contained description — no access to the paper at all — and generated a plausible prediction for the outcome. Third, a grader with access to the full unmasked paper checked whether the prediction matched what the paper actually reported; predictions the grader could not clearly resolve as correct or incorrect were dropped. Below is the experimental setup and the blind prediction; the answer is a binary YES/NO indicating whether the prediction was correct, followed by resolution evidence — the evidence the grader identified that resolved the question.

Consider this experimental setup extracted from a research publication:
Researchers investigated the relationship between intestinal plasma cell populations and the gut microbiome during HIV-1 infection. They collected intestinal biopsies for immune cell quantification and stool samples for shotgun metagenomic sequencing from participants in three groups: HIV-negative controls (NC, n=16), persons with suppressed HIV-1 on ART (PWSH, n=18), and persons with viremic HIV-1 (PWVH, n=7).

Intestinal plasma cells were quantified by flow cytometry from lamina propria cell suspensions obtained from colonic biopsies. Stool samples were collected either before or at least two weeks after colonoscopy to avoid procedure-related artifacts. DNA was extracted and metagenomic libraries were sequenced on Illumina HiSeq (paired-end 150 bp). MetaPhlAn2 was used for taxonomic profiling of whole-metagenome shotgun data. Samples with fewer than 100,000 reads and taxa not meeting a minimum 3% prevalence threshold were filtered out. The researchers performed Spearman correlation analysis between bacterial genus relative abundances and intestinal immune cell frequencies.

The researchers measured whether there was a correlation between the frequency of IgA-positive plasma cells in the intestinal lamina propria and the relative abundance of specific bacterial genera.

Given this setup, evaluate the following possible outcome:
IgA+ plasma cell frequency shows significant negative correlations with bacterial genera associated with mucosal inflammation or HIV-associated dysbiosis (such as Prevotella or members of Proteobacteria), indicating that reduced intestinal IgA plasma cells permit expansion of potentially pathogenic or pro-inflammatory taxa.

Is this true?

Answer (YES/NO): YES